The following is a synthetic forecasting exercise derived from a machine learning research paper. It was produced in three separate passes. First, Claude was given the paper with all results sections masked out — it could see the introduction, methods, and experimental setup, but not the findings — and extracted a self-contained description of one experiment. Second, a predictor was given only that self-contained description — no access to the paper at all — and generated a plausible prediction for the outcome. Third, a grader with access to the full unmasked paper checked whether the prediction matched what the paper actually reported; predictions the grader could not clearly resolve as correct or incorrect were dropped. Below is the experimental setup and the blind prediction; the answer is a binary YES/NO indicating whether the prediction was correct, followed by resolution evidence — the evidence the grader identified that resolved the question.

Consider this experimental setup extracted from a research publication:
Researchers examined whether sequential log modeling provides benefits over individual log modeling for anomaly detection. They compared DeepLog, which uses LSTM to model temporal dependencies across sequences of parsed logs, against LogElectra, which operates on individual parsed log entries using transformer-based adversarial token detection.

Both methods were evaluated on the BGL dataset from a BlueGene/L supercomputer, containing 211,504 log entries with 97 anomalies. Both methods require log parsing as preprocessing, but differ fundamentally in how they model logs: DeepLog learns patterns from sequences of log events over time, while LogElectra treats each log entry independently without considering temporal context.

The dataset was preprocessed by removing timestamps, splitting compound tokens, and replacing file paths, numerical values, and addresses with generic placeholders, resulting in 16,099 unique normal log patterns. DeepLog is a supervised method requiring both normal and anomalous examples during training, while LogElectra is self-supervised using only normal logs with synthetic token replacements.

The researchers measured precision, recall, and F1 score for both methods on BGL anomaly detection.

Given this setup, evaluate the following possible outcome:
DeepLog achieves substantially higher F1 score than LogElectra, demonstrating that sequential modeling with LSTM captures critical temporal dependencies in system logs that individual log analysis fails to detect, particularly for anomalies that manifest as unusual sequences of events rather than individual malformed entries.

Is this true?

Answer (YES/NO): NO